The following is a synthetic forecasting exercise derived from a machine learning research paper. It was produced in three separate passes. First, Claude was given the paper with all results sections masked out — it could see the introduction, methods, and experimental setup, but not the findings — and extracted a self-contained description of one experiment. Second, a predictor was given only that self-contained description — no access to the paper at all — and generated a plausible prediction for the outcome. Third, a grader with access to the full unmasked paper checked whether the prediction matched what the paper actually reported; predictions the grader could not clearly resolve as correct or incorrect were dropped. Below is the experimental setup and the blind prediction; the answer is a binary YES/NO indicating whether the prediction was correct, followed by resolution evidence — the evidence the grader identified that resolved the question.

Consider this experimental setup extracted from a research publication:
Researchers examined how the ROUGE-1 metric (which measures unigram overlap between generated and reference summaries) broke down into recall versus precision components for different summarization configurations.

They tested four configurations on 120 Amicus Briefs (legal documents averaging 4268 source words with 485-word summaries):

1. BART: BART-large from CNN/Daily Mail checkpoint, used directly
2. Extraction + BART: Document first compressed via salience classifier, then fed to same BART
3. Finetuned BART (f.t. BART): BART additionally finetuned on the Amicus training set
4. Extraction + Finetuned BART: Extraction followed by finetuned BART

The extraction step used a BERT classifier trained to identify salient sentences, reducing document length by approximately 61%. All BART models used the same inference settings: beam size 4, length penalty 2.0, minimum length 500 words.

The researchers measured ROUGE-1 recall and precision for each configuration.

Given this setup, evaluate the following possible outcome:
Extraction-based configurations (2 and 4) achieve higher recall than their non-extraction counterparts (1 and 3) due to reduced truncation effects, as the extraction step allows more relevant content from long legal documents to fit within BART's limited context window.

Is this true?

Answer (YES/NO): YES